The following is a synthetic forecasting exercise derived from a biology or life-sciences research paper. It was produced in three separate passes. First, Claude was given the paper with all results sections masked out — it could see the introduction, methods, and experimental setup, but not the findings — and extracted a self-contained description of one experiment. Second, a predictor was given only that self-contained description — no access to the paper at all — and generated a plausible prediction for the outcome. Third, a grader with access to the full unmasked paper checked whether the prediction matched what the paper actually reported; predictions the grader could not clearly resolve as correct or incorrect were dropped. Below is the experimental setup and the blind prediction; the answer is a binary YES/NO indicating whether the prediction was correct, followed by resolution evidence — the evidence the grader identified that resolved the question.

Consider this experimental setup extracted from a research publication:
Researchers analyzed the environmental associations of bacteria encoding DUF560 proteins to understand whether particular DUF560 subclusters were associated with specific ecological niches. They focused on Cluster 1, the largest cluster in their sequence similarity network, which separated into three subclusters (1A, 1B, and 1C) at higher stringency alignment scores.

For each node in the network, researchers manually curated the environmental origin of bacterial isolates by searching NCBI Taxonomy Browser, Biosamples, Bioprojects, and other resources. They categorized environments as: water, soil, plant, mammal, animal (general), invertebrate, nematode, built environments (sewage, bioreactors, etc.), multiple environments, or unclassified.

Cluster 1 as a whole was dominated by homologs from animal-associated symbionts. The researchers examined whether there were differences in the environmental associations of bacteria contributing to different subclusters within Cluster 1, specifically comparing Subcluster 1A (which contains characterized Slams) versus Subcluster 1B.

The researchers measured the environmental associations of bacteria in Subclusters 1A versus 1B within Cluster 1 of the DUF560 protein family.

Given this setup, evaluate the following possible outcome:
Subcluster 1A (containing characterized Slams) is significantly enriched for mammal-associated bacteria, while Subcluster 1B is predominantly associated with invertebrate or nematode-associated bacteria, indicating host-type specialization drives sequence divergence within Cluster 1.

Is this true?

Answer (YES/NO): NO